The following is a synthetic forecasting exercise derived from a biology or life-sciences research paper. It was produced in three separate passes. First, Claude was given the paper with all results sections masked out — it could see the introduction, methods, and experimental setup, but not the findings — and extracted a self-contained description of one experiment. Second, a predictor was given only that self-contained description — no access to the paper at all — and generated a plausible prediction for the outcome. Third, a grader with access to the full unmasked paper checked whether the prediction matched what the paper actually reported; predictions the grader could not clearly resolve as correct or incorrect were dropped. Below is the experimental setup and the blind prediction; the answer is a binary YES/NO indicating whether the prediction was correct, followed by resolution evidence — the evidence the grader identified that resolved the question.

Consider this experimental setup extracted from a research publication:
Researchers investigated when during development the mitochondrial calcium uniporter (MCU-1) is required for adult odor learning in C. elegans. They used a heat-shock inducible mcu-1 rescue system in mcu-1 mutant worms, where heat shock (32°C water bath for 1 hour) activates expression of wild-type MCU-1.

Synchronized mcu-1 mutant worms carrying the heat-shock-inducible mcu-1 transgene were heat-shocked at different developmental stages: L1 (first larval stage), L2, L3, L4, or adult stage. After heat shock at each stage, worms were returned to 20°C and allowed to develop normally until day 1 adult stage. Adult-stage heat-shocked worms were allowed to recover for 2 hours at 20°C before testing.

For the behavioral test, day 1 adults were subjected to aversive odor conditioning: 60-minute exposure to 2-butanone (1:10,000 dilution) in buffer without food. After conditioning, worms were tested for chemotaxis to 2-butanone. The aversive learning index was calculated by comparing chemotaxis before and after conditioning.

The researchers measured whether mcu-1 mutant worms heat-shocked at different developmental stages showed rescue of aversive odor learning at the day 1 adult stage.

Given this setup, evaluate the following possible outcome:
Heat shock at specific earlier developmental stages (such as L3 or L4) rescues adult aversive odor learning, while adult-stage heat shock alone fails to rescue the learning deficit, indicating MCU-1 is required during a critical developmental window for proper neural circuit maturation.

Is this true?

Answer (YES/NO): NO